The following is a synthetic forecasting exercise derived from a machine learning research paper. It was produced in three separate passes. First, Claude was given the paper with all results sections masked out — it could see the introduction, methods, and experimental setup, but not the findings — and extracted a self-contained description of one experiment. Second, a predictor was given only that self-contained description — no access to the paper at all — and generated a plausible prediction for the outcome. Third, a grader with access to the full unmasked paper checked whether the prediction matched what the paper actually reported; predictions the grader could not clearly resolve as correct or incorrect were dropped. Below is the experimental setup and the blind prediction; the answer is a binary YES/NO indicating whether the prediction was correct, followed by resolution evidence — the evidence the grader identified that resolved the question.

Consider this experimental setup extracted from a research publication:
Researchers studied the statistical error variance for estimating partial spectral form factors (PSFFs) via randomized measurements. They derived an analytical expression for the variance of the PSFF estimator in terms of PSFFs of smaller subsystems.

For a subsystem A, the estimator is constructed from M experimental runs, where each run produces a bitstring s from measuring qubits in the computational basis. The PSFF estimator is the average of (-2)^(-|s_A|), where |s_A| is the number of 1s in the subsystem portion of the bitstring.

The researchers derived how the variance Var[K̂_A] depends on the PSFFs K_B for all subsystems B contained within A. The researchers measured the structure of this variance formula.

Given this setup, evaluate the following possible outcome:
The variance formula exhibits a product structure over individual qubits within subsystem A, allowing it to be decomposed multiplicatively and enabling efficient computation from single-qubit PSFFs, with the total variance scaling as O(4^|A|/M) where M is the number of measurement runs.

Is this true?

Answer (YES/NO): NO